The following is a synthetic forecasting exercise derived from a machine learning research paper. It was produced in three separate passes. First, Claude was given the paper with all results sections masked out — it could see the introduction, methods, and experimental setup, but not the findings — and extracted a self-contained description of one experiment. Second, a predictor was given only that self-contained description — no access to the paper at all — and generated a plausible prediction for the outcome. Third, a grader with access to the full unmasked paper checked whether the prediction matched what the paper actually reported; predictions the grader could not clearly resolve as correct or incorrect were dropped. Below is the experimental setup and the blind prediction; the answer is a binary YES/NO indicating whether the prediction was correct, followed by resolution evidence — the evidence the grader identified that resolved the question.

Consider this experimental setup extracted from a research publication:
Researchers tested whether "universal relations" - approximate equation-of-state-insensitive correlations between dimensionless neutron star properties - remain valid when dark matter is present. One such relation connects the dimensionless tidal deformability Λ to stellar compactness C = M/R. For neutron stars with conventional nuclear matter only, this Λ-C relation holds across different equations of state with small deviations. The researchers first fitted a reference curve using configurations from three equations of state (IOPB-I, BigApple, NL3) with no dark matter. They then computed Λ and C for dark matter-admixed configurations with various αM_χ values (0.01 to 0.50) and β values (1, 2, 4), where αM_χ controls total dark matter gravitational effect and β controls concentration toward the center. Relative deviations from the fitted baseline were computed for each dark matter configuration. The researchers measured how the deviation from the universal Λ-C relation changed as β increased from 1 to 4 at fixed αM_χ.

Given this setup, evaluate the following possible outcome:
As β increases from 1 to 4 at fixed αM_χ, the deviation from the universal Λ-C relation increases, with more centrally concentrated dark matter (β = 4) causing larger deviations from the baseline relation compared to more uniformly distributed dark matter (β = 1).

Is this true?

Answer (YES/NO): NO